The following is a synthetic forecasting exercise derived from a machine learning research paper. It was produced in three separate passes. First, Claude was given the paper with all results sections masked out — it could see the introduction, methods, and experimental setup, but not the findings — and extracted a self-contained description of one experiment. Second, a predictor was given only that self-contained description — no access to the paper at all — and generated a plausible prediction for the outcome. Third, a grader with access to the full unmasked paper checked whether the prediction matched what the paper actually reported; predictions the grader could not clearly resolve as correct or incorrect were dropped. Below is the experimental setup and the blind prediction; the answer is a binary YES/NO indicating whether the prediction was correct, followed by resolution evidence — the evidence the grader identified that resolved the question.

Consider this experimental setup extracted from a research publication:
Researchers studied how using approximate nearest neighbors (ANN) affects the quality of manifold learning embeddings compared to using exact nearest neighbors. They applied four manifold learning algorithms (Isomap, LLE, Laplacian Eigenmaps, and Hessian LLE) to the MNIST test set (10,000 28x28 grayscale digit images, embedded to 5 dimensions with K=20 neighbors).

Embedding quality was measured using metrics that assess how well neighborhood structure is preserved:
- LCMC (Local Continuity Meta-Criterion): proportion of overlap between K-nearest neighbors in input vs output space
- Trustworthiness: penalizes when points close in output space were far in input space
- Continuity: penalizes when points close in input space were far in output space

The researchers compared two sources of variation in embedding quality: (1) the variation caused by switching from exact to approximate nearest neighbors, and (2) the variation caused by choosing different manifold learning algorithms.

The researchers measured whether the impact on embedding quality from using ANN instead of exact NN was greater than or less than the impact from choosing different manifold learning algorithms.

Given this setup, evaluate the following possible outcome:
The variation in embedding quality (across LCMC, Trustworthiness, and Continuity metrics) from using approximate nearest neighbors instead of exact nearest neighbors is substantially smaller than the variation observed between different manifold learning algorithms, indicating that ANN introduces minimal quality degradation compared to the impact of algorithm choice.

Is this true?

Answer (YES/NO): YES